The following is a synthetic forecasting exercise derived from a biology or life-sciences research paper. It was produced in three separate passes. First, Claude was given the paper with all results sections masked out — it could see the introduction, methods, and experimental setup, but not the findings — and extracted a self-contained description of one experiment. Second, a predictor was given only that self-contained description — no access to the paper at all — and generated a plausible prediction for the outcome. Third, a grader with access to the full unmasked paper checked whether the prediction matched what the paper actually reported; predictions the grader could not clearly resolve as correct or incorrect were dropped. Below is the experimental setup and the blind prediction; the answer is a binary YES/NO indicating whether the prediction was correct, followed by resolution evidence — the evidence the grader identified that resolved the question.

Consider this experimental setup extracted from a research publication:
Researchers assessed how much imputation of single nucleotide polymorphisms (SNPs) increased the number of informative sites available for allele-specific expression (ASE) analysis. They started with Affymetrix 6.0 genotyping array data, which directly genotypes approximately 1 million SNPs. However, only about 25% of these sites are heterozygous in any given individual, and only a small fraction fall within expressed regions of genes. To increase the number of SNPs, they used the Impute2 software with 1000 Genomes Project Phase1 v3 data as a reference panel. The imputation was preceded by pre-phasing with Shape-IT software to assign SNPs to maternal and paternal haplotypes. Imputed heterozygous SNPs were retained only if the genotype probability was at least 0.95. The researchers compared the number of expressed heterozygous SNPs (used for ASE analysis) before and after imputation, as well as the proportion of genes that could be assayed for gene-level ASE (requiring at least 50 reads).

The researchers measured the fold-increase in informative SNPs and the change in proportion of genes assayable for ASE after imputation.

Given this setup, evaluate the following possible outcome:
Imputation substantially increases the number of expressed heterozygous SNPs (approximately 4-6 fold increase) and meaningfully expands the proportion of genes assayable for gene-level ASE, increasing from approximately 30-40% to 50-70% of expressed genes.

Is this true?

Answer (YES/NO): NO